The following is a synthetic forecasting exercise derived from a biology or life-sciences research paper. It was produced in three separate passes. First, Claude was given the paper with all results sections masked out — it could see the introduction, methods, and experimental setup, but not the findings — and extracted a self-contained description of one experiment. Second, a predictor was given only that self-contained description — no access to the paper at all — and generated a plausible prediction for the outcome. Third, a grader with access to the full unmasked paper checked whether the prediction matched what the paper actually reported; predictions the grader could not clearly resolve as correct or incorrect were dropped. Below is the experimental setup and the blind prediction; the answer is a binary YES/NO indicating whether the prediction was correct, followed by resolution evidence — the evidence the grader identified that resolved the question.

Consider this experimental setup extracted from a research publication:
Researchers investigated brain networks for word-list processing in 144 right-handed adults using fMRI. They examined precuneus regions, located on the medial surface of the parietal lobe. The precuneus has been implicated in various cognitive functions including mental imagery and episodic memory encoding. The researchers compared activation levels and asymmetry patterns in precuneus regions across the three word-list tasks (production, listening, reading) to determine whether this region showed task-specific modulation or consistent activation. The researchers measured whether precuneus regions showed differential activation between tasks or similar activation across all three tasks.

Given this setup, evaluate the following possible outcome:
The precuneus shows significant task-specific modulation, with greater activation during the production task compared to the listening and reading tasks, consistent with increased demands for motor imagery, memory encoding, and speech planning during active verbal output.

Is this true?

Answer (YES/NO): NO